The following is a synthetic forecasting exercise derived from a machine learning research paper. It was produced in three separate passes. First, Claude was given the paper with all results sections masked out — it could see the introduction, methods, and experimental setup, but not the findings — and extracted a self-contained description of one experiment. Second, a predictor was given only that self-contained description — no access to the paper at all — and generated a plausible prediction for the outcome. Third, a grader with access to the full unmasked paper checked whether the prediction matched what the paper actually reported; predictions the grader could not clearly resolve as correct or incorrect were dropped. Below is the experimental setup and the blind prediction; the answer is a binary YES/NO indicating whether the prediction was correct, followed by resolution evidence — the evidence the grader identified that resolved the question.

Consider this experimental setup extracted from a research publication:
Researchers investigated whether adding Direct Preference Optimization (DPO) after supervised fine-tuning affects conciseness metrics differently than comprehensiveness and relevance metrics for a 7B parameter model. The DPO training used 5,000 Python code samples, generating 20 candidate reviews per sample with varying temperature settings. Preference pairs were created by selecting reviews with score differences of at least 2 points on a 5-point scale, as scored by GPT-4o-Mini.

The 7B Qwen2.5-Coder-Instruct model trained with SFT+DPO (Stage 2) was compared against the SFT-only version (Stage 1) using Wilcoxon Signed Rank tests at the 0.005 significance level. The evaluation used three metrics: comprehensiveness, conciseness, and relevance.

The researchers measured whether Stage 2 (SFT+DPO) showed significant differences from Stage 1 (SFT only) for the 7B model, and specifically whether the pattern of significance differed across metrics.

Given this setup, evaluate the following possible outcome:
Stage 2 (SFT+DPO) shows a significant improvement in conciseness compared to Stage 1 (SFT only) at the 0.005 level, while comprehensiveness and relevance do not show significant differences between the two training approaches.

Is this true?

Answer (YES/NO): NO